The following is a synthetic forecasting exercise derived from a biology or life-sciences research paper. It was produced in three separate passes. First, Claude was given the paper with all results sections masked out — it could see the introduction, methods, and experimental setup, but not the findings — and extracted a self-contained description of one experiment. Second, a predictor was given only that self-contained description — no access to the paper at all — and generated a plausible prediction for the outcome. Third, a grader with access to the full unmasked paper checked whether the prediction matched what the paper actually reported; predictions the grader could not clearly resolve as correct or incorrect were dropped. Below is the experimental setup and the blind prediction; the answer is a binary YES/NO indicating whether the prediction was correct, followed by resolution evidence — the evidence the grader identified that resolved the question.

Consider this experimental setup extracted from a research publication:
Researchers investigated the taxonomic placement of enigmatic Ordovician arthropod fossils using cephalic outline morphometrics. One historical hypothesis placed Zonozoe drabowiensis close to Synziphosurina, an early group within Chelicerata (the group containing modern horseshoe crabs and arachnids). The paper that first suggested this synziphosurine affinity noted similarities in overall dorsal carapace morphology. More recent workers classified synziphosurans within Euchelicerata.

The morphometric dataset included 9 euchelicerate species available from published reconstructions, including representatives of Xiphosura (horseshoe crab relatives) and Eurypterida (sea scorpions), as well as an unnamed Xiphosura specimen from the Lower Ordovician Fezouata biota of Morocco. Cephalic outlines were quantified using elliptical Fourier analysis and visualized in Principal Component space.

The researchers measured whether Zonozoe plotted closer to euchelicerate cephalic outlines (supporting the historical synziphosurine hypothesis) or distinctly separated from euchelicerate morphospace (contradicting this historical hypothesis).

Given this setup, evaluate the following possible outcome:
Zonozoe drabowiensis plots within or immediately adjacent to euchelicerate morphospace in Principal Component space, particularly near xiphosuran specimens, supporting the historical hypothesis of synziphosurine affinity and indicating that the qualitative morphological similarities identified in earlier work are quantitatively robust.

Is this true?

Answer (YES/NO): NO